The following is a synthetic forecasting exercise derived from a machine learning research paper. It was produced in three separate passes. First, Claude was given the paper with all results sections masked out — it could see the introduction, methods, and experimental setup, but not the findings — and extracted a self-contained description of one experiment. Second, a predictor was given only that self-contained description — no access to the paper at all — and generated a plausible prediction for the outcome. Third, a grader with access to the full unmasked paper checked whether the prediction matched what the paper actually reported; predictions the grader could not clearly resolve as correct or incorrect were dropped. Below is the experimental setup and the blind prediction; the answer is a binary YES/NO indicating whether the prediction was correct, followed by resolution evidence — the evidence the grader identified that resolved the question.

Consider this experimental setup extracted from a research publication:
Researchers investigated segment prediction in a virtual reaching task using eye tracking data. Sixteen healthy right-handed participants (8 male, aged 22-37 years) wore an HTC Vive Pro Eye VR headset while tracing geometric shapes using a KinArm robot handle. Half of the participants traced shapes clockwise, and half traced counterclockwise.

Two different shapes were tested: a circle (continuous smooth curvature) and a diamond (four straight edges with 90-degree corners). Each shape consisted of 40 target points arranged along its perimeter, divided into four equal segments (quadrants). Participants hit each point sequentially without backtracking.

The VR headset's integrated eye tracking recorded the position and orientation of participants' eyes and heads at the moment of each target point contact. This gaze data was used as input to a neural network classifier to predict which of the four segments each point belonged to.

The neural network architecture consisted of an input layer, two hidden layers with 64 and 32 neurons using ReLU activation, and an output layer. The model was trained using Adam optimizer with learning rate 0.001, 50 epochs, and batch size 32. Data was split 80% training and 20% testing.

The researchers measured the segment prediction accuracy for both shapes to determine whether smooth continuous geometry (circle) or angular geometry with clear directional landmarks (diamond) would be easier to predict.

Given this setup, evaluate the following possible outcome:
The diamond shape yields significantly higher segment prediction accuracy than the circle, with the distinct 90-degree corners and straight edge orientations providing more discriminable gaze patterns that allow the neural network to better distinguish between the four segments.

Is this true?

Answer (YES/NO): NO